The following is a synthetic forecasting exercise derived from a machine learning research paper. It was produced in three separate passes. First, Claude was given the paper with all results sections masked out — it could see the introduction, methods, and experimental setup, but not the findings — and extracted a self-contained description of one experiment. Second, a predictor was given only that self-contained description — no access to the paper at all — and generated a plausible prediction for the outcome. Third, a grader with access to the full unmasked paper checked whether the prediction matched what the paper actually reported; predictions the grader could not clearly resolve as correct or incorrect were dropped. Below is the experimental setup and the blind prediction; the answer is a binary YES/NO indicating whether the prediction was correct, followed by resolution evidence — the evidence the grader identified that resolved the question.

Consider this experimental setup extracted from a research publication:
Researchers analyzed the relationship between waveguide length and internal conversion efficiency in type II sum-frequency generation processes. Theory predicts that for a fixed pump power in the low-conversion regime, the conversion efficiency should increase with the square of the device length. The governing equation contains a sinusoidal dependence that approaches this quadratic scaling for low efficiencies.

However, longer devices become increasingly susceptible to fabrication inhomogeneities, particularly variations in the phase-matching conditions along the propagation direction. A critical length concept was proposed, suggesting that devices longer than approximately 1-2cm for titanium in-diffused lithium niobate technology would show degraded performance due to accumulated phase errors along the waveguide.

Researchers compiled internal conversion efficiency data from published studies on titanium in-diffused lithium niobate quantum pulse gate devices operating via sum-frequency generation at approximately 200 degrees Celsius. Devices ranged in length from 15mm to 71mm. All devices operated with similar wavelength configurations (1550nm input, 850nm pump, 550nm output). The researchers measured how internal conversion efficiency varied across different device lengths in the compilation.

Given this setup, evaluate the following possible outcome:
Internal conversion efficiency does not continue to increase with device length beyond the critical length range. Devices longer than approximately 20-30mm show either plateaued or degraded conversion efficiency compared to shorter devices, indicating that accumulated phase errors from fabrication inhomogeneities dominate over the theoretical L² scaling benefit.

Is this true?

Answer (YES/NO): NO